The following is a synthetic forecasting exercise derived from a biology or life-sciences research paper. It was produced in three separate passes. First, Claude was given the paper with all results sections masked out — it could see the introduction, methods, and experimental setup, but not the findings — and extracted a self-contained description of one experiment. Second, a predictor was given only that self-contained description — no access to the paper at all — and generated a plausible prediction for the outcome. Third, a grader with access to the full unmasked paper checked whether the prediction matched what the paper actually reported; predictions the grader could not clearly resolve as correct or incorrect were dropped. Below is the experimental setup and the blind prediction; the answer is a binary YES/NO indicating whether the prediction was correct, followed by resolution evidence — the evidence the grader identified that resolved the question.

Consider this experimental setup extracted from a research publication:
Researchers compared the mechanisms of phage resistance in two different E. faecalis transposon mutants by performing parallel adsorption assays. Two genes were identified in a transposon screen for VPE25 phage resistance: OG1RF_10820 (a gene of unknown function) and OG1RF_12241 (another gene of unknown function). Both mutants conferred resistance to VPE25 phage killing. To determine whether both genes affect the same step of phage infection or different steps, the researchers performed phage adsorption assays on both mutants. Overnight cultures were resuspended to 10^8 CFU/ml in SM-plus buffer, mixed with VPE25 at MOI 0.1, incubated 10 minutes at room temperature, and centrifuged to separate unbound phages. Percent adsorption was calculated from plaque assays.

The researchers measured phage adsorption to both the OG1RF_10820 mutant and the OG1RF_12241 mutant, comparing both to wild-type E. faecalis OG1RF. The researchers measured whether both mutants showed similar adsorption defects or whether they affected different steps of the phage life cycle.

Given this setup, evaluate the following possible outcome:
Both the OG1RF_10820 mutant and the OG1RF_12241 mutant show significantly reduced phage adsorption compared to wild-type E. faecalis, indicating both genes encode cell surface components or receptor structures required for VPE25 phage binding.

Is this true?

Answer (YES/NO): NO